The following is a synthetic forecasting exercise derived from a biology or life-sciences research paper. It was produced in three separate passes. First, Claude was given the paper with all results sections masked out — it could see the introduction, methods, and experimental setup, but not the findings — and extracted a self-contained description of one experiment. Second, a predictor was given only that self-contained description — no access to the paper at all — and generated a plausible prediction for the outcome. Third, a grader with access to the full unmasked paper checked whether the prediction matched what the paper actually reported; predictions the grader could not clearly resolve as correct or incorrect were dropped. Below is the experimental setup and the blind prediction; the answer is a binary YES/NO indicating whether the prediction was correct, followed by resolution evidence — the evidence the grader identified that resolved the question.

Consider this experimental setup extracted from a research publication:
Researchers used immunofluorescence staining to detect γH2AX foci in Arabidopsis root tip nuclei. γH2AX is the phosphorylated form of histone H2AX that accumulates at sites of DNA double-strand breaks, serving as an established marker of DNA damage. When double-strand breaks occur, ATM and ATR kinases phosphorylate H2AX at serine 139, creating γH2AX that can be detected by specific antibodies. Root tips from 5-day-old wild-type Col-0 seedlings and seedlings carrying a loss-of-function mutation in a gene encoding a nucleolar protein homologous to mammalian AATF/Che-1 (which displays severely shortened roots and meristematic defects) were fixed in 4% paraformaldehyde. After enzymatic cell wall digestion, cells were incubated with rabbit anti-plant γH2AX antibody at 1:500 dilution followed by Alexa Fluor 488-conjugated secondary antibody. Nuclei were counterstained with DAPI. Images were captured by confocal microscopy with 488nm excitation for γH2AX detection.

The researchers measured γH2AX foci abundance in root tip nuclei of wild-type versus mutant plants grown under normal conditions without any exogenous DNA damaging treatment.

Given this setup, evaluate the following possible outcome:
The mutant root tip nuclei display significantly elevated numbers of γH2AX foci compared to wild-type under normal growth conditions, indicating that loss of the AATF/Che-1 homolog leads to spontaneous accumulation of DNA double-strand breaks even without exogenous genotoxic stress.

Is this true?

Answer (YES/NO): YES